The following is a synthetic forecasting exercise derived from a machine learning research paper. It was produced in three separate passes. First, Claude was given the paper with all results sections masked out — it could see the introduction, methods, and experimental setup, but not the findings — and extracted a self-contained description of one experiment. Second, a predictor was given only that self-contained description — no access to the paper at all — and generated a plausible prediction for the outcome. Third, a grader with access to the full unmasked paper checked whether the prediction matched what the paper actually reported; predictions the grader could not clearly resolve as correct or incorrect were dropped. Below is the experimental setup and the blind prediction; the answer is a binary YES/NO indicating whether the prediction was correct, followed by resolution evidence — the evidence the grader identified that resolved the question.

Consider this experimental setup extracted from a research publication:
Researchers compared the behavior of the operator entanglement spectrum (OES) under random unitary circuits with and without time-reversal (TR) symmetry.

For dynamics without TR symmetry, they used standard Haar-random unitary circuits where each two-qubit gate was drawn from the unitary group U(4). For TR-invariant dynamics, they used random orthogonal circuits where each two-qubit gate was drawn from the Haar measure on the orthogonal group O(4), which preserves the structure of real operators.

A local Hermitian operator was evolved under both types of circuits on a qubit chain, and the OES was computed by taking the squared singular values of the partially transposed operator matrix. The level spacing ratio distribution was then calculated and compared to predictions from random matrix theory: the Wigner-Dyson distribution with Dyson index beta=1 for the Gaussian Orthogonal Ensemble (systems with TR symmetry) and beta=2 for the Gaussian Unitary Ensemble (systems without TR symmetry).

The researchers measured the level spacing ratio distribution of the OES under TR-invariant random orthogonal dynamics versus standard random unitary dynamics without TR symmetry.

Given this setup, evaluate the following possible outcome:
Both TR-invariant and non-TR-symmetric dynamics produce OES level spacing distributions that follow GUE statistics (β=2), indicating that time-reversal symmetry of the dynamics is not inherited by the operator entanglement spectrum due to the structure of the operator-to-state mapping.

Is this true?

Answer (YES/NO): NO